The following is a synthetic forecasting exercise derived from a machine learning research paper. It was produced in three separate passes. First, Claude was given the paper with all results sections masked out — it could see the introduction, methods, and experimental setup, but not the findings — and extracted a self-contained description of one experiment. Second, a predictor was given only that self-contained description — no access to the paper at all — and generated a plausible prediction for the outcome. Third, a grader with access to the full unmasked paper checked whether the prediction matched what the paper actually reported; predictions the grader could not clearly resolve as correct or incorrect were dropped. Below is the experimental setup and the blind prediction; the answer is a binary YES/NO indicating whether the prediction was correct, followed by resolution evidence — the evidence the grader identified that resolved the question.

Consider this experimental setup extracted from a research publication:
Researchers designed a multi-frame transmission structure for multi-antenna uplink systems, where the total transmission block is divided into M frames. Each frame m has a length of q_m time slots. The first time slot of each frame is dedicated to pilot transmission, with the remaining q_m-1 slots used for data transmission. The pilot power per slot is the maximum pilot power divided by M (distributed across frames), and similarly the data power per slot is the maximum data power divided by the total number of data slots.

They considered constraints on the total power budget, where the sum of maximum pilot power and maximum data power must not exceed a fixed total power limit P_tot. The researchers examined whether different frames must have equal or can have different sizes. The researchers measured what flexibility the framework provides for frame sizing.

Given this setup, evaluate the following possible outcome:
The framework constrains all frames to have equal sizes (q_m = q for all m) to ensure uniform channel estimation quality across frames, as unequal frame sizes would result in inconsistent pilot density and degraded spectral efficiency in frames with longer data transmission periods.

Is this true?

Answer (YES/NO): NO